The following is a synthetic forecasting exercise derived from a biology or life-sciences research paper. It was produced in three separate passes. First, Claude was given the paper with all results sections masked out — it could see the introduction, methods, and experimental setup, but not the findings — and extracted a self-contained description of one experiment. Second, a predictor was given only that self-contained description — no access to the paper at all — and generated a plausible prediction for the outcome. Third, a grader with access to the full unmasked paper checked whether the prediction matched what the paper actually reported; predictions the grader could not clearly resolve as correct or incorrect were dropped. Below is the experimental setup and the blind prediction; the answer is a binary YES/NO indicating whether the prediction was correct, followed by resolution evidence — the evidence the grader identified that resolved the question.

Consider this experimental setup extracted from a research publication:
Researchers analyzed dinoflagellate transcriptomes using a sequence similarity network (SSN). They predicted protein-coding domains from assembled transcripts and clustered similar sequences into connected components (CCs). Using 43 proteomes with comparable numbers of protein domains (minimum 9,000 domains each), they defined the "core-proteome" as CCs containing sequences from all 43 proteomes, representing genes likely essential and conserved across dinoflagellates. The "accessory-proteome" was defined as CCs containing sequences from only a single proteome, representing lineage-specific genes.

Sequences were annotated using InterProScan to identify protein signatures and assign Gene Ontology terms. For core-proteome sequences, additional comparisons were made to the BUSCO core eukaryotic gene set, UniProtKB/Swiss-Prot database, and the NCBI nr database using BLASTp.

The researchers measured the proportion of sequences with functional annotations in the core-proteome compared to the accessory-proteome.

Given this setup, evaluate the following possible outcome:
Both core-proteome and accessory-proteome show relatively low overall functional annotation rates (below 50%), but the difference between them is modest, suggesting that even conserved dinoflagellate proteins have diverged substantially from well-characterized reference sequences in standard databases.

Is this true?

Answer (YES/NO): NO